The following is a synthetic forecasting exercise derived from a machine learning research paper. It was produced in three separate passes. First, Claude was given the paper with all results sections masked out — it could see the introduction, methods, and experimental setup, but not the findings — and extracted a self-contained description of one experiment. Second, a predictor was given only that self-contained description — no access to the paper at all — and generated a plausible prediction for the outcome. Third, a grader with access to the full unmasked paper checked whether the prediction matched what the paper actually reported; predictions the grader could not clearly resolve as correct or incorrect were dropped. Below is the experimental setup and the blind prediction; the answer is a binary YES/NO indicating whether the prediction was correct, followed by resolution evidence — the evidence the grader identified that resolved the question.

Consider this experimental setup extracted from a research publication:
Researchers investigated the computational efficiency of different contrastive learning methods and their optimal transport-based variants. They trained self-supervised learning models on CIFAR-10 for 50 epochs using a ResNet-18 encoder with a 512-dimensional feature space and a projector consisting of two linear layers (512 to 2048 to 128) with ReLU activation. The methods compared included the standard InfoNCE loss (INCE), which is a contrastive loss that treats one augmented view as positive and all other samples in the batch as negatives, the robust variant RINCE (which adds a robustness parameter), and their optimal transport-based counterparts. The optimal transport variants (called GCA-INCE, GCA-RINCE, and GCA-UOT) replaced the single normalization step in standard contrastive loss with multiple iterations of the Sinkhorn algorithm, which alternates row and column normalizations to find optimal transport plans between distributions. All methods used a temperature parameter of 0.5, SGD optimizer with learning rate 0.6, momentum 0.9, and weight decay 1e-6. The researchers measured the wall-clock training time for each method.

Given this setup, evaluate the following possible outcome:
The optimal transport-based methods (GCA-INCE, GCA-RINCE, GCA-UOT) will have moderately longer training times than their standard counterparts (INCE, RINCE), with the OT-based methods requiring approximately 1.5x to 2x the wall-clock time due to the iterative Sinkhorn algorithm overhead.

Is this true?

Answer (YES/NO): NO